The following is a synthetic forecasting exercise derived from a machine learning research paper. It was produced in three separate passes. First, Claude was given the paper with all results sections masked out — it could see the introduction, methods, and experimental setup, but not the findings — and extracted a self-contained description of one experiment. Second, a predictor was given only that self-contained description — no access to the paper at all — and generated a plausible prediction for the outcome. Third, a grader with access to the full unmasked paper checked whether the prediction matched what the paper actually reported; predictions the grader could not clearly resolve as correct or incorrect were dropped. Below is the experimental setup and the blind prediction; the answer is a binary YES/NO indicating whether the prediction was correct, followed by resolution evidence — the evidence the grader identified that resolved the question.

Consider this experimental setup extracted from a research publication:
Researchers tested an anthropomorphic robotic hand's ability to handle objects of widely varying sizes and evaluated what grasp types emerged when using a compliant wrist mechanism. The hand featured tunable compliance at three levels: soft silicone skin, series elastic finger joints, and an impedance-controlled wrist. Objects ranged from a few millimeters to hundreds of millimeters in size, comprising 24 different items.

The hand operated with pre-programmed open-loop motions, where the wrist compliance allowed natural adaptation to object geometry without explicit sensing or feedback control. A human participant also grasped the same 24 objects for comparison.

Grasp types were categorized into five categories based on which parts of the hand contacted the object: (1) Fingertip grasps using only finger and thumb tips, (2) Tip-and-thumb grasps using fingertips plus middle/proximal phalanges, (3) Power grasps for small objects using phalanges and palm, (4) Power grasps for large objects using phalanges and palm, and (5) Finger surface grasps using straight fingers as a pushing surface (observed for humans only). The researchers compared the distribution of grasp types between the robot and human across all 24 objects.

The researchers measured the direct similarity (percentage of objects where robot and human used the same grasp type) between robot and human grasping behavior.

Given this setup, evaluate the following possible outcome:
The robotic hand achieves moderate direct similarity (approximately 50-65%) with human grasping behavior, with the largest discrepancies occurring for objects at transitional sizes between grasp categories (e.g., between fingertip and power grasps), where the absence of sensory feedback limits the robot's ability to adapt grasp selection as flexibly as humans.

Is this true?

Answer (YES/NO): NO